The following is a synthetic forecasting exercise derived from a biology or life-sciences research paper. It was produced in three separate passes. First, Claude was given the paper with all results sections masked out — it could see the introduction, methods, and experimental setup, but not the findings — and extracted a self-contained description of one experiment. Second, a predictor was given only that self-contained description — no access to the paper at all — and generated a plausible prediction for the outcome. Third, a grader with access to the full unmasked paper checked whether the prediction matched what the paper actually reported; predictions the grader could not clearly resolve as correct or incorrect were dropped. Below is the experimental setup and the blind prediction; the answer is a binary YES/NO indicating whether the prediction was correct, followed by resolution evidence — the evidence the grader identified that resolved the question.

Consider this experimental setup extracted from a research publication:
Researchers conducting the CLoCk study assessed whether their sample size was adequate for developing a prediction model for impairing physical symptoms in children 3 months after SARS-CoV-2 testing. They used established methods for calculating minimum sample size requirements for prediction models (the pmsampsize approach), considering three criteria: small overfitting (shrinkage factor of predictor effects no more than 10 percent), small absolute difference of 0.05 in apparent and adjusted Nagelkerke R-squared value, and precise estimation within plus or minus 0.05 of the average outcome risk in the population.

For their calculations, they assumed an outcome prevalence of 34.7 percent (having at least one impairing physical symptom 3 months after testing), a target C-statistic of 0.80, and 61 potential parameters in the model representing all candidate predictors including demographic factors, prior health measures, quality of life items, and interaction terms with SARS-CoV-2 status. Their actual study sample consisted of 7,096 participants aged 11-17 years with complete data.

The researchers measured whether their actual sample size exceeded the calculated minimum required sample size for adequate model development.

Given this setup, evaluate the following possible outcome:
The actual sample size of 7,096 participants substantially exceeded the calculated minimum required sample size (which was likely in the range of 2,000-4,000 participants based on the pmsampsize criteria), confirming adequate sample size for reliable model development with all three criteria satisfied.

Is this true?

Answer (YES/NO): NO